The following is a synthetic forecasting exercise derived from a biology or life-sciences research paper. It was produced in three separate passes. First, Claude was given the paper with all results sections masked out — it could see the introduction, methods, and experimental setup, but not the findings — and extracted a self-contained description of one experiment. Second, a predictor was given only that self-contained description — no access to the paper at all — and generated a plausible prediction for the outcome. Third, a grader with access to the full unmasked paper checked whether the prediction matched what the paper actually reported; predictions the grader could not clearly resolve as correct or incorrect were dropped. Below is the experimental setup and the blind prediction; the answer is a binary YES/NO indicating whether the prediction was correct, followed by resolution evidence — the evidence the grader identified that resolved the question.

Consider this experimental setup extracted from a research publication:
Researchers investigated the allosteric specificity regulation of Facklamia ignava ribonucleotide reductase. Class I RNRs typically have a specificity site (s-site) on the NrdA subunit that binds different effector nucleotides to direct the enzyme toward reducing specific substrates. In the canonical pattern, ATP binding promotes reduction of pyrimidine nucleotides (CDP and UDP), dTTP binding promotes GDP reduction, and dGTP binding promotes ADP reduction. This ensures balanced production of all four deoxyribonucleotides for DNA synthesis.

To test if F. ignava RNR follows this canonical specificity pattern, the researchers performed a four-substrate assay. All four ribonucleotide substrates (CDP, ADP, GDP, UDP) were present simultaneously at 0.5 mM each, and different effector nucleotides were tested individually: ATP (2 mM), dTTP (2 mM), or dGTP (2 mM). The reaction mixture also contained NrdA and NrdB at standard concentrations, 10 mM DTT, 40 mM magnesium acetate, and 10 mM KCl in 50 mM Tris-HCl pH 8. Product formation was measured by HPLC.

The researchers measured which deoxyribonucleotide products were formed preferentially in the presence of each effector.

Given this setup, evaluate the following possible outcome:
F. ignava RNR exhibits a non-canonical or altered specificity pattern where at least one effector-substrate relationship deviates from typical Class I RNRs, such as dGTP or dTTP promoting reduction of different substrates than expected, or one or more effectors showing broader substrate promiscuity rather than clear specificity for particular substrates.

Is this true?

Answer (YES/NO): NO